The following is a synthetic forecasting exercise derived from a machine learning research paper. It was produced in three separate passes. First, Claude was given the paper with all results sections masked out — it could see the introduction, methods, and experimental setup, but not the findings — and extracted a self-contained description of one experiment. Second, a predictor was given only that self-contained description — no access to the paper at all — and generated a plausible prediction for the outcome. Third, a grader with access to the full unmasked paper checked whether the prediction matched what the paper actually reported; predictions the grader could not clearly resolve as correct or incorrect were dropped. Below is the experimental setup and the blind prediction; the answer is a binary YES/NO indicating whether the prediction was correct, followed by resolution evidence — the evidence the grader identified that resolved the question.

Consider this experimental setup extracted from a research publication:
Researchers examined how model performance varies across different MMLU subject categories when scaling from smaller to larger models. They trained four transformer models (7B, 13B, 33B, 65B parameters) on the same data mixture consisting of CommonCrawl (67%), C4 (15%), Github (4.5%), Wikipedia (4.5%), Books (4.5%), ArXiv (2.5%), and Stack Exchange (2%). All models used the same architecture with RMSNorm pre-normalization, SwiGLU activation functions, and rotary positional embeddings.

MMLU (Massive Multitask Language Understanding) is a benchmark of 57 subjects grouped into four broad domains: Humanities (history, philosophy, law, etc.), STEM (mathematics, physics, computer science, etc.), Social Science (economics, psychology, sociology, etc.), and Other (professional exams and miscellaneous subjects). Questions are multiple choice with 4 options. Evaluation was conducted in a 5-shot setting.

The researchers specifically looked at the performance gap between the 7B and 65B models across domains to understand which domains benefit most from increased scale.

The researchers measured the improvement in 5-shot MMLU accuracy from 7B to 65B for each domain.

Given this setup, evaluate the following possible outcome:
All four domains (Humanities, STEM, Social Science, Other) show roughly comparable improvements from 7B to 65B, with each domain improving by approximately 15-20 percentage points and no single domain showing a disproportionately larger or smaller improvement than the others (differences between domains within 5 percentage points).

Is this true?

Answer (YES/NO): NO